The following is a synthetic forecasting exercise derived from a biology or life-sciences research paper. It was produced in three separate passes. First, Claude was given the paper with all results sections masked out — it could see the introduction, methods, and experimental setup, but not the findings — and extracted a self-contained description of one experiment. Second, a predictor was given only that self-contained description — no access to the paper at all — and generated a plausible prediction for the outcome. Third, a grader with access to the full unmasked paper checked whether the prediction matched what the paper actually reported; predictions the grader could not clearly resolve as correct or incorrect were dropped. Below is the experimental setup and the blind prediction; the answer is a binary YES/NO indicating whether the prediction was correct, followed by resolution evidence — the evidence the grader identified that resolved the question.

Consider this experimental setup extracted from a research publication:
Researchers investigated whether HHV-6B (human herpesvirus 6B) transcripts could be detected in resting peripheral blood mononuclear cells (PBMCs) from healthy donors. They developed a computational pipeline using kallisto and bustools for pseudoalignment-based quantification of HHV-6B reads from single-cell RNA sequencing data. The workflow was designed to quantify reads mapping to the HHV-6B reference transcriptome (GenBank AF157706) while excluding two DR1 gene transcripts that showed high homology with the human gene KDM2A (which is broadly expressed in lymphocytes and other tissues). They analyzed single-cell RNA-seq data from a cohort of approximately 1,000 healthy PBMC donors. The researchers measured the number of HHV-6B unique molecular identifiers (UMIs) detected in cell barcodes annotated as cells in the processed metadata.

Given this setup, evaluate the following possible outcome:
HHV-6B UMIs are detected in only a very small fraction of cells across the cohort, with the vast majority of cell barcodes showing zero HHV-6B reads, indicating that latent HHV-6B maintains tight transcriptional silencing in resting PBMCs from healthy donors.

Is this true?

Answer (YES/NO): NO